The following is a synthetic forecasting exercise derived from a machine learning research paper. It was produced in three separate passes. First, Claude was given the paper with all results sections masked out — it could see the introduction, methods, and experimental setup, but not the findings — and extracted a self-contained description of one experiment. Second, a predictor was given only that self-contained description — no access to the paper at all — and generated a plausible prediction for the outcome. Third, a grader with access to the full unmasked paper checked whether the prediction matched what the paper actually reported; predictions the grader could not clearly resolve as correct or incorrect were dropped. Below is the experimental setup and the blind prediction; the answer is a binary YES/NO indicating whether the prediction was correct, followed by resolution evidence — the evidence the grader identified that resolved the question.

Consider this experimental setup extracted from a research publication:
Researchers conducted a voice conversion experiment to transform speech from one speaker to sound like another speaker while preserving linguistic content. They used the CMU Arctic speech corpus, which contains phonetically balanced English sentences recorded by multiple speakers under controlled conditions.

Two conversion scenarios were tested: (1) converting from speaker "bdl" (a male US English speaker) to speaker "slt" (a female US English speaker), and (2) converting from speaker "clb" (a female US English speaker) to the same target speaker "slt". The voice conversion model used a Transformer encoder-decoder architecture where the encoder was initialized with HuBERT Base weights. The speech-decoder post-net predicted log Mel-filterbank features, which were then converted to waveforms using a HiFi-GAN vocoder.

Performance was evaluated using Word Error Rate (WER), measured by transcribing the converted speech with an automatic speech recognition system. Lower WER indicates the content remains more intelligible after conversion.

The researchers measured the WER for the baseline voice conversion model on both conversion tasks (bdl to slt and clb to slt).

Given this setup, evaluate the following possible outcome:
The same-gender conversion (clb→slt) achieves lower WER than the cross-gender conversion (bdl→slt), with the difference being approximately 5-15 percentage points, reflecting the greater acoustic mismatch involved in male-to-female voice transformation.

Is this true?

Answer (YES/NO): YES